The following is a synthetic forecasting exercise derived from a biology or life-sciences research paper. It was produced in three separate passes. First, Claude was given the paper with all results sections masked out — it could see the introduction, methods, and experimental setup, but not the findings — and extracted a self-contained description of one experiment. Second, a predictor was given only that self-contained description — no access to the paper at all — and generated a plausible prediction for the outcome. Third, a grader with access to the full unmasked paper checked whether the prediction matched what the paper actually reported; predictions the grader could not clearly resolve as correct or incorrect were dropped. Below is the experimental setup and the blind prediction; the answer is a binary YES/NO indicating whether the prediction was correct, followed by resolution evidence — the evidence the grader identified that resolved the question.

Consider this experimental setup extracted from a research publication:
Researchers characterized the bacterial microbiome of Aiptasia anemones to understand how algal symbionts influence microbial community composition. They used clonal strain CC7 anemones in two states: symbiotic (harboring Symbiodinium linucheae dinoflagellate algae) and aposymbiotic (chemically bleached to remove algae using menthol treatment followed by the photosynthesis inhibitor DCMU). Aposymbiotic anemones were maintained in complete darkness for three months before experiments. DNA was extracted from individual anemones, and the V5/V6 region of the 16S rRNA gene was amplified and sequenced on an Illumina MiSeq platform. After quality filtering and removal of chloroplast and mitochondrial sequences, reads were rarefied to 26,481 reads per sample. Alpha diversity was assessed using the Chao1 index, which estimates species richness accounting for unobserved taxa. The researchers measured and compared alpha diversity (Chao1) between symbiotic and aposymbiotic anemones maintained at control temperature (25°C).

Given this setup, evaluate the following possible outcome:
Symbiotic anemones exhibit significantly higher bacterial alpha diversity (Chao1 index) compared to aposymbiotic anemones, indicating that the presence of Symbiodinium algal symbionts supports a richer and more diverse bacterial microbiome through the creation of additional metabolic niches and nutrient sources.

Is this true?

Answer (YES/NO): NO